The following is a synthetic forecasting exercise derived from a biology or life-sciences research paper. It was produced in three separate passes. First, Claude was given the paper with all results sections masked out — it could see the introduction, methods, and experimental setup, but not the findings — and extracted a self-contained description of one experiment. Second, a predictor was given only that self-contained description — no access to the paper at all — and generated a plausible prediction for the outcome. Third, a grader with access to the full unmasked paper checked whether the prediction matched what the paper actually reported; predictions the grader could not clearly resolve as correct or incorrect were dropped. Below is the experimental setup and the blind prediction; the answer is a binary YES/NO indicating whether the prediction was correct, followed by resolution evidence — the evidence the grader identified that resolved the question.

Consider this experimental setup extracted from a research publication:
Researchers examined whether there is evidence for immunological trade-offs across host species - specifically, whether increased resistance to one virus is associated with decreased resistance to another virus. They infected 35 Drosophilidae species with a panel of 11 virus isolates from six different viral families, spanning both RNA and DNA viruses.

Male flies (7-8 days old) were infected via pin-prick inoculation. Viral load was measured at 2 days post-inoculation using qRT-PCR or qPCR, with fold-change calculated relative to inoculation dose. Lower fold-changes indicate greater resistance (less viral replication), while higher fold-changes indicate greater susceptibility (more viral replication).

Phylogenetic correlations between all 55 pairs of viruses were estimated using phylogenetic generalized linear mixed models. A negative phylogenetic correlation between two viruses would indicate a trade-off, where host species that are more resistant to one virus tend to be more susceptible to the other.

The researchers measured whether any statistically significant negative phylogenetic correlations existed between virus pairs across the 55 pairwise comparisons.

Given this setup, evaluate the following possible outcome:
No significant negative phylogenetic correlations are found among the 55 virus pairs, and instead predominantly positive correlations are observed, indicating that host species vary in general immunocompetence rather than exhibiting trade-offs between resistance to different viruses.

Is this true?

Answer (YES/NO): YES